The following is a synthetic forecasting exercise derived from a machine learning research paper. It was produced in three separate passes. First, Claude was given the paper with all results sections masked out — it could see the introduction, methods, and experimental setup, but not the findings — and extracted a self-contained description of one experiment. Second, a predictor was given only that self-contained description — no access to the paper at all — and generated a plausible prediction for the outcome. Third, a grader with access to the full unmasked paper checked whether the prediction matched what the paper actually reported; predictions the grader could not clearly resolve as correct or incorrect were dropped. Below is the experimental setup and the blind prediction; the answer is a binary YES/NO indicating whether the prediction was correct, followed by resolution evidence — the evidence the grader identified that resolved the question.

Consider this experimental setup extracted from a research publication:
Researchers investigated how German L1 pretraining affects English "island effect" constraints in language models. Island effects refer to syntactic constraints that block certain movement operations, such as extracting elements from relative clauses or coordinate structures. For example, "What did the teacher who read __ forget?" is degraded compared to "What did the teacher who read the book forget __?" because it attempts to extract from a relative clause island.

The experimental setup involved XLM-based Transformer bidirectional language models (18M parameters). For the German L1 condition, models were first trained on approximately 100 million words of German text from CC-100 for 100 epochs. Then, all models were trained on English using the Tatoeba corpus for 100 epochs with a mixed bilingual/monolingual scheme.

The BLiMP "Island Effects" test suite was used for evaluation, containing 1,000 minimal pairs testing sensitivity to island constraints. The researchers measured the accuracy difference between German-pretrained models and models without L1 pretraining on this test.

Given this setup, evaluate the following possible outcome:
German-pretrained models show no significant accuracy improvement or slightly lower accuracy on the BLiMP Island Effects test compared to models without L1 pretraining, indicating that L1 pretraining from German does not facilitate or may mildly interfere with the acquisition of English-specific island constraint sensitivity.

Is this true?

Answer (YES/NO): NO